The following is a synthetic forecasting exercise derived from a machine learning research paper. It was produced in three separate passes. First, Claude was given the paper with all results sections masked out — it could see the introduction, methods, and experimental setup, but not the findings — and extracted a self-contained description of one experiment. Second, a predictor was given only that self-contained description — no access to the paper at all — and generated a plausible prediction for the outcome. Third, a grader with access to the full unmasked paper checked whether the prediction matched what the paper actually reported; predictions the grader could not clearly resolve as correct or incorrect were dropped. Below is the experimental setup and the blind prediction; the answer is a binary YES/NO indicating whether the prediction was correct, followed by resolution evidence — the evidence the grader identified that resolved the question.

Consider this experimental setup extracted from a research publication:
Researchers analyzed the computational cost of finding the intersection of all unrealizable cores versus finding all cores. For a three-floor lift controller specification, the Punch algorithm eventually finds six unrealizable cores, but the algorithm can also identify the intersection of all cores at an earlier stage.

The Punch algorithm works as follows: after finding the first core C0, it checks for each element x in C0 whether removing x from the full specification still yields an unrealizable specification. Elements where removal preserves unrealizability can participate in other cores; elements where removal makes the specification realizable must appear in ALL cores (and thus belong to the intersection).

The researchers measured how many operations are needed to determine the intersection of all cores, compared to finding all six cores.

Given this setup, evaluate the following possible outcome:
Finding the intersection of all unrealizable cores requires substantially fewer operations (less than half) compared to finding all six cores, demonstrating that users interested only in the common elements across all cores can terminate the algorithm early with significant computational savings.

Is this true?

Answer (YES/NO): YES